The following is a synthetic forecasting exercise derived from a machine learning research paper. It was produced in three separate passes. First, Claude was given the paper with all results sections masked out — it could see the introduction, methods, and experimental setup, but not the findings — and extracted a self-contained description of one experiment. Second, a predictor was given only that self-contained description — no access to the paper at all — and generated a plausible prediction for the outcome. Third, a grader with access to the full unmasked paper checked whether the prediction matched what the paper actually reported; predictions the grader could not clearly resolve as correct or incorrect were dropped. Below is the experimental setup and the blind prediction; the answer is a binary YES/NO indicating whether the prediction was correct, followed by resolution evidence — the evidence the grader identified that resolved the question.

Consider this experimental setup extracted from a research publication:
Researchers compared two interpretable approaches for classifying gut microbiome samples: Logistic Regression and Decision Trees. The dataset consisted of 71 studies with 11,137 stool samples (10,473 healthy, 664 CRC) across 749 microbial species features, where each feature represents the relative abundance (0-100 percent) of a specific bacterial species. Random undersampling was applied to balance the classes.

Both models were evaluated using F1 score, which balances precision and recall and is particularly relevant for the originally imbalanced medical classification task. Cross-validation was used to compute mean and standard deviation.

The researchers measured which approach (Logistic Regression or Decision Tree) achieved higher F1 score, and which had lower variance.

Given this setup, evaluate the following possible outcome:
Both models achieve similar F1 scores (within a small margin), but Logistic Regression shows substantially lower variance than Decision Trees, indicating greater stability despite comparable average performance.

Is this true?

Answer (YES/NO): NO